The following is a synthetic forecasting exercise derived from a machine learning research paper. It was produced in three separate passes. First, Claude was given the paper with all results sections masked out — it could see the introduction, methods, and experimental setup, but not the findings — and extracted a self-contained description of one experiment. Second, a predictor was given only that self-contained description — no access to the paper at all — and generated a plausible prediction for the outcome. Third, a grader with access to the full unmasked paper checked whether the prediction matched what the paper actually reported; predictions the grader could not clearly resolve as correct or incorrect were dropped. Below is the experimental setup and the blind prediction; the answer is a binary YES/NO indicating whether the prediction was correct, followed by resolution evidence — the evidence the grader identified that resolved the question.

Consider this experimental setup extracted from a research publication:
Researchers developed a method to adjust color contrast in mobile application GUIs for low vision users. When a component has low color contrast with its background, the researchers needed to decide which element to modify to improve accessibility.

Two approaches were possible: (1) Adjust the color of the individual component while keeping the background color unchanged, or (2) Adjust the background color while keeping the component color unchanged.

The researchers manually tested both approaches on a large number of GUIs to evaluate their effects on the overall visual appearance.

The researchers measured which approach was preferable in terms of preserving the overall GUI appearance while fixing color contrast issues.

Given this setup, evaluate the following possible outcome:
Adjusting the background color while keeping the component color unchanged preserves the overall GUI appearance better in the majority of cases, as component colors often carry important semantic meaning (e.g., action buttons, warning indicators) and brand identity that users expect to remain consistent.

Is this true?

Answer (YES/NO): NO